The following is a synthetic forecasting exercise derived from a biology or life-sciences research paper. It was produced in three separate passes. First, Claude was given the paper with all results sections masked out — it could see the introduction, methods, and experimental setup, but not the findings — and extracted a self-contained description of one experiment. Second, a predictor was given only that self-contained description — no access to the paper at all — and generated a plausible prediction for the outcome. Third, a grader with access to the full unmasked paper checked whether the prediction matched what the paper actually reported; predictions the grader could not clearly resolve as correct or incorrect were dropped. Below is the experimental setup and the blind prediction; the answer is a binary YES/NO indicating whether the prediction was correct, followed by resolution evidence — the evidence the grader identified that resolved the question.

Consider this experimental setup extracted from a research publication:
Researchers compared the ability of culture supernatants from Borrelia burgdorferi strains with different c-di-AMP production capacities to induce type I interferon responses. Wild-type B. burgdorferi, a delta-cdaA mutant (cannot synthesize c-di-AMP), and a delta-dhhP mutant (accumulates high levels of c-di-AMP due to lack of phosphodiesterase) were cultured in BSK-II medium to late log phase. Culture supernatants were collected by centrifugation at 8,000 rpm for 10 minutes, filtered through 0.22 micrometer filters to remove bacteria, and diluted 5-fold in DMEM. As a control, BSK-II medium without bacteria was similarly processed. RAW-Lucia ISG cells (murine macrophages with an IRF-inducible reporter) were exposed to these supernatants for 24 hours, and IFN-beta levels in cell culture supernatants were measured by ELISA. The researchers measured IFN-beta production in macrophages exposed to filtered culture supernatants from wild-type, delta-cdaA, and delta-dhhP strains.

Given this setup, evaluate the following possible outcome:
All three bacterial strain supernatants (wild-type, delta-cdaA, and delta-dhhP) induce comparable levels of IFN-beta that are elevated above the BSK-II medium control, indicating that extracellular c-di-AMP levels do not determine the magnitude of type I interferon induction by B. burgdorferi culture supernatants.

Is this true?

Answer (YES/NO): NO